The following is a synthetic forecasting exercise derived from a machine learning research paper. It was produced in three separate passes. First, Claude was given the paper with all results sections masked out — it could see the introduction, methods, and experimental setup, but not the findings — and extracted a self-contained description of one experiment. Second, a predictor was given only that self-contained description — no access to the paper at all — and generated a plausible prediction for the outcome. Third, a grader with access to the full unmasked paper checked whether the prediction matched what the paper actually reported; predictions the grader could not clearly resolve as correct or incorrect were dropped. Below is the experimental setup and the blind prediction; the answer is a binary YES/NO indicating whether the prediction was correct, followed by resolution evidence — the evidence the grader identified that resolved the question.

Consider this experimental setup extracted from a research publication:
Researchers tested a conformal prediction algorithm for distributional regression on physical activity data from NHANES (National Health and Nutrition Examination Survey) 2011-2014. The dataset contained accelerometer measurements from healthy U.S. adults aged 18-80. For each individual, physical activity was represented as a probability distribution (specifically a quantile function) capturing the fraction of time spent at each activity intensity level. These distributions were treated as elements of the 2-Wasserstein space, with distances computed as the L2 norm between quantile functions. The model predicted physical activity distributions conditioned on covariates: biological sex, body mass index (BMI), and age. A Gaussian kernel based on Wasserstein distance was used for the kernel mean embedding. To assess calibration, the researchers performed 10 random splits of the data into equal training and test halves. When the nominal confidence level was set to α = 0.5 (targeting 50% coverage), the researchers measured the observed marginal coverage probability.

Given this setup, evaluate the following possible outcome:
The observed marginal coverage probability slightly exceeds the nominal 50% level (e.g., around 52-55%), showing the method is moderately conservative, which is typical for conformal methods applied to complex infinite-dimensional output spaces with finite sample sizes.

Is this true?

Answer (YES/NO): NO